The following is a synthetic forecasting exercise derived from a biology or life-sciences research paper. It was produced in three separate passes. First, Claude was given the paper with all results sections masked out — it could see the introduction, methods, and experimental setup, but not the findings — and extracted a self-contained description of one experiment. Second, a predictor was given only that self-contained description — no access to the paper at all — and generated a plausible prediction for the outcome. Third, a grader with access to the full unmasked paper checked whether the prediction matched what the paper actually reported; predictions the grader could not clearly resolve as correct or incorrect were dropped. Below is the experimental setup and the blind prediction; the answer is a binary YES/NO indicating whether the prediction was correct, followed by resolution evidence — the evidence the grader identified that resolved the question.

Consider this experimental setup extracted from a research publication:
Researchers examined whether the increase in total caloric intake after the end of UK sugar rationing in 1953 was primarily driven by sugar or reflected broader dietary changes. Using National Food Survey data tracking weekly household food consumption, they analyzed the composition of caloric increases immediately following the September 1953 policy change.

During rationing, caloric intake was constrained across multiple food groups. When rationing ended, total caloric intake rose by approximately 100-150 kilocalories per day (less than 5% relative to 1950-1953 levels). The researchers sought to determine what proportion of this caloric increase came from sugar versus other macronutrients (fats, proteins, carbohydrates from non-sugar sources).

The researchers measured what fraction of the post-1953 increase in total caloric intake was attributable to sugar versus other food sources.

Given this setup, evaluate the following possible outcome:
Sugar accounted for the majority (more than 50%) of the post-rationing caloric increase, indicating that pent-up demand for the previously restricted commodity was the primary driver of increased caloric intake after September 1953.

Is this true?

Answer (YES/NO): YES